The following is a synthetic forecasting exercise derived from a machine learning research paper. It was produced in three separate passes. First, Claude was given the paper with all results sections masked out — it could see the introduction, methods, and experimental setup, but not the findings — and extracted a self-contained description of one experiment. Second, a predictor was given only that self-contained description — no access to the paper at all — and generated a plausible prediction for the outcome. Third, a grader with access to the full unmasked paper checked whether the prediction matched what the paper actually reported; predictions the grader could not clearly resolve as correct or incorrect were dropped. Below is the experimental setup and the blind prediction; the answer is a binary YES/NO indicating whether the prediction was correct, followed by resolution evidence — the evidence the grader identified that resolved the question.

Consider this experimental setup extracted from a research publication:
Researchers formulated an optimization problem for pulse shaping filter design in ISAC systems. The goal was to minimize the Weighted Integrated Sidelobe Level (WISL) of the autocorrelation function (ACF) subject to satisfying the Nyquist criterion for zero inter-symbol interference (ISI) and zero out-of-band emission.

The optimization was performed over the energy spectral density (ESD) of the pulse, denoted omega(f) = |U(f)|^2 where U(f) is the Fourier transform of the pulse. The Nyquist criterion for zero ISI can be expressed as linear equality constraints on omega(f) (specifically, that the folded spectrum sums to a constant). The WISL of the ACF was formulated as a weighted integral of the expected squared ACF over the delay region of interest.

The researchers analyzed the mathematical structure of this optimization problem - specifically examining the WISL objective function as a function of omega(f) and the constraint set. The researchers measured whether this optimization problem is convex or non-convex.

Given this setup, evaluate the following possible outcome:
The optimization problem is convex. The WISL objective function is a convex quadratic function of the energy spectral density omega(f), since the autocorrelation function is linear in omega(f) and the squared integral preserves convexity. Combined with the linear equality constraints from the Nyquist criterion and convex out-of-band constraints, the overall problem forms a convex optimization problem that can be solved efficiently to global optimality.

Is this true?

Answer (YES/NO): YES